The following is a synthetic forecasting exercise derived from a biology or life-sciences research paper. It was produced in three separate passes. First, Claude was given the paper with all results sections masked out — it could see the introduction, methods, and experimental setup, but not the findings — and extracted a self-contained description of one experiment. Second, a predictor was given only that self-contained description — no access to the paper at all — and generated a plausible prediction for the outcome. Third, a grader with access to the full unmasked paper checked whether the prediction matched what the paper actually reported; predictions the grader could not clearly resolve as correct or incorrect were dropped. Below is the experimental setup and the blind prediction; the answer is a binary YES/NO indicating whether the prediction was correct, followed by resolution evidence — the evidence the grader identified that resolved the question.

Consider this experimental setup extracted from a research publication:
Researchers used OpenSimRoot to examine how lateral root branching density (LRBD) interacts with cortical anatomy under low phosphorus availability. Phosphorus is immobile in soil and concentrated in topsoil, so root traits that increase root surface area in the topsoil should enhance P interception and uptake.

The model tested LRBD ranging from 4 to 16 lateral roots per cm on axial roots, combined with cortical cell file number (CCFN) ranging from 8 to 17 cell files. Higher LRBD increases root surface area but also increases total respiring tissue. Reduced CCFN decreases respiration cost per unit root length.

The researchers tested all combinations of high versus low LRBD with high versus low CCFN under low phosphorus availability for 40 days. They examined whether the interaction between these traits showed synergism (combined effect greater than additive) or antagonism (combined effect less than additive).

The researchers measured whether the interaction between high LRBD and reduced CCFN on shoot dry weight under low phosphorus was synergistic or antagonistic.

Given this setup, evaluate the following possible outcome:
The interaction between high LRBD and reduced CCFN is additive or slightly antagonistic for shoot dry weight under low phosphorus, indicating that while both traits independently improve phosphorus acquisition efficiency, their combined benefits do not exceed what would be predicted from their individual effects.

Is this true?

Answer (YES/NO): NO